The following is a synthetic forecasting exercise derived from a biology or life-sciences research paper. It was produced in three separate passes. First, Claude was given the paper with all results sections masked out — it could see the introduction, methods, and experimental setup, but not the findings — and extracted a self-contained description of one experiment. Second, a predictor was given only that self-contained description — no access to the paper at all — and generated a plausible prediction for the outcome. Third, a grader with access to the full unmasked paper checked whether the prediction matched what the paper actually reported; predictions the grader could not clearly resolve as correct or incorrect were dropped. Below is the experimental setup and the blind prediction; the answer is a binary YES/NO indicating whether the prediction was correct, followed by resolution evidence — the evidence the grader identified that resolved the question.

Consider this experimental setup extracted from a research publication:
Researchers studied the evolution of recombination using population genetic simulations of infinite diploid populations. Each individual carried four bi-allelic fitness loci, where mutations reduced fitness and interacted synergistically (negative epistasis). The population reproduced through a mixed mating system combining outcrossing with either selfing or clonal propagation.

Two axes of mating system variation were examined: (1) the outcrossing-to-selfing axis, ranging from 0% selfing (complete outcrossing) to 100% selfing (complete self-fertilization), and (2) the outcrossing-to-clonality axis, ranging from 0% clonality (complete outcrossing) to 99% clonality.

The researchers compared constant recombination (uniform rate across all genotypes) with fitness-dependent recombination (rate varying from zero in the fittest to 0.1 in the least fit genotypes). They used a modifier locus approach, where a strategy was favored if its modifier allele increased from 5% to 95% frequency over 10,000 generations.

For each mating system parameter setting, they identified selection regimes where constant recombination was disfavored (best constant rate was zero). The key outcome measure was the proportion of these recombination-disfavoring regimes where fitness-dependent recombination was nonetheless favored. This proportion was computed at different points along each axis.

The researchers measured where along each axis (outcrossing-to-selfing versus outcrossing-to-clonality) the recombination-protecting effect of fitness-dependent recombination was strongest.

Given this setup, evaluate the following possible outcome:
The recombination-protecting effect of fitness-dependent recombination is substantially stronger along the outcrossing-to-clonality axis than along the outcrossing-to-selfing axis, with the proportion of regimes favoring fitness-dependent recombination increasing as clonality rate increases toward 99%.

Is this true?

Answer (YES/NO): NO